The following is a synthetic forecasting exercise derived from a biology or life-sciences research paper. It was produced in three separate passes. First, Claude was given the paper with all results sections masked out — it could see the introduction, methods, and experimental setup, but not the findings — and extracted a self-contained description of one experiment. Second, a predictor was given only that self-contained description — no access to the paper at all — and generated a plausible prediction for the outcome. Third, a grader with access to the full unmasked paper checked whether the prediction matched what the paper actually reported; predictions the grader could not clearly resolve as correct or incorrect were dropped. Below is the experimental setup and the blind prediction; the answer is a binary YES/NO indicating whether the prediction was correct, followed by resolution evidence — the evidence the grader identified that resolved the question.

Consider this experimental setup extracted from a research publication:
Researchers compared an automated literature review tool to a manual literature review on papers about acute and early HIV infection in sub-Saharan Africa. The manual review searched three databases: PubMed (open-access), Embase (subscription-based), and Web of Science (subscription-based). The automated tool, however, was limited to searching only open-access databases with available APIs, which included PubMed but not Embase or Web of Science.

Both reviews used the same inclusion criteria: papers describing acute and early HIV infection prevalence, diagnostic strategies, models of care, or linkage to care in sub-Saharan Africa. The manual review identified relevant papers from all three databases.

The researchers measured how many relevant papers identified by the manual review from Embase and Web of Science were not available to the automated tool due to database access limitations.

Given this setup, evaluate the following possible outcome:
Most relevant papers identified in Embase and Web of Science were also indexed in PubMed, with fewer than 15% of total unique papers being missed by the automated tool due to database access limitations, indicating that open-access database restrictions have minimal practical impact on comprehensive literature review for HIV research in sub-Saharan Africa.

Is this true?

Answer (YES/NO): NO